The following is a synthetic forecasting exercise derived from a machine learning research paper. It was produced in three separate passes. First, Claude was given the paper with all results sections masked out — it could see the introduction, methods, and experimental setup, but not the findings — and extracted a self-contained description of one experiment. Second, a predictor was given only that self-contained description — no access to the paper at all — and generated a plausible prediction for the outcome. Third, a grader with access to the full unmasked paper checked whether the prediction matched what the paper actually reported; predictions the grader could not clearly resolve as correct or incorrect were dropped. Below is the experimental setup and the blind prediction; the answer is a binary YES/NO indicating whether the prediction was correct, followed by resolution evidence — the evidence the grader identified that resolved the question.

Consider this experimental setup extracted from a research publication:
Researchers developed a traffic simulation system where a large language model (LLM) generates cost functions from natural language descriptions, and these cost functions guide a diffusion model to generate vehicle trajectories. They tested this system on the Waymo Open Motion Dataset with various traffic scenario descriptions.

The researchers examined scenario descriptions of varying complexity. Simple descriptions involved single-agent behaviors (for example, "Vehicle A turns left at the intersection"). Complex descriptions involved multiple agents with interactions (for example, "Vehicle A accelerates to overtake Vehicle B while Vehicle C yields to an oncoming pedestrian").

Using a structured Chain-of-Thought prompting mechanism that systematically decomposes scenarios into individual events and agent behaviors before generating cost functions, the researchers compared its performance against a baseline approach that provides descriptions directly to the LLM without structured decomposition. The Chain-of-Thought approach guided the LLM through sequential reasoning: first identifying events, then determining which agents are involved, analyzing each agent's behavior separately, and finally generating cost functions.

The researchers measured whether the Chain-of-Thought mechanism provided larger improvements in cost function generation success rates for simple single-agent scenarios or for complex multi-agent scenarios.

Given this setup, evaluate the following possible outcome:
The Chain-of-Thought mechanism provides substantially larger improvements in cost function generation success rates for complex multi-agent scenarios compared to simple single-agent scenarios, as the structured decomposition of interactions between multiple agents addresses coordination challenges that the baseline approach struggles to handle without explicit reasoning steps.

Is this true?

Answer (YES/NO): YES